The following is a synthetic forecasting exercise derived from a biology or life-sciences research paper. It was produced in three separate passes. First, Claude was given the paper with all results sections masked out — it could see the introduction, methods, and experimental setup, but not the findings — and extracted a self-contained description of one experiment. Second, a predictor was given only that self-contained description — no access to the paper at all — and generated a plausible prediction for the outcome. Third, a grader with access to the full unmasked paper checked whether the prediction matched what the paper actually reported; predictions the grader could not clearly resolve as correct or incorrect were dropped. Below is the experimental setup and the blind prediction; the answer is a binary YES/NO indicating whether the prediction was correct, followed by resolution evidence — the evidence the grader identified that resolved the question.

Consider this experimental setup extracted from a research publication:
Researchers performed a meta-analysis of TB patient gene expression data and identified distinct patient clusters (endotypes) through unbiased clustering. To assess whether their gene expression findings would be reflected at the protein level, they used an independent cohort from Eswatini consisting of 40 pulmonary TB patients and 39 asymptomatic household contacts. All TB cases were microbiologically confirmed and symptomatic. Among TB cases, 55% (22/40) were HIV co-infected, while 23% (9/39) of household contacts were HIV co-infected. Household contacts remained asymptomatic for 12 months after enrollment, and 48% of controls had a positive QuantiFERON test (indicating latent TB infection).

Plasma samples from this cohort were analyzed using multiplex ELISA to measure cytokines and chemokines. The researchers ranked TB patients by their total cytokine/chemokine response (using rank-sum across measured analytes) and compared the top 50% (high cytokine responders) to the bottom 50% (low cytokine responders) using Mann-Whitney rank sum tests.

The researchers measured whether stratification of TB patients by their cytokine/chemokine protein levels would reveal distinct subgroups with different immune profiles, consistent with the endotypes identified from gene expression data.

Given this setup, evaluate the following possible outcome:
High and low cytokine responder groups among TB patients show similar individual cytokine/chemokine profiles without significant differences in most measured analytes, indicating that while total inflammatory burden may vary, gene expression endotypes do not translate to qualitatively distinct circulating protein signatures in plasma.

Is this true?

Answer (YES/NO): NO